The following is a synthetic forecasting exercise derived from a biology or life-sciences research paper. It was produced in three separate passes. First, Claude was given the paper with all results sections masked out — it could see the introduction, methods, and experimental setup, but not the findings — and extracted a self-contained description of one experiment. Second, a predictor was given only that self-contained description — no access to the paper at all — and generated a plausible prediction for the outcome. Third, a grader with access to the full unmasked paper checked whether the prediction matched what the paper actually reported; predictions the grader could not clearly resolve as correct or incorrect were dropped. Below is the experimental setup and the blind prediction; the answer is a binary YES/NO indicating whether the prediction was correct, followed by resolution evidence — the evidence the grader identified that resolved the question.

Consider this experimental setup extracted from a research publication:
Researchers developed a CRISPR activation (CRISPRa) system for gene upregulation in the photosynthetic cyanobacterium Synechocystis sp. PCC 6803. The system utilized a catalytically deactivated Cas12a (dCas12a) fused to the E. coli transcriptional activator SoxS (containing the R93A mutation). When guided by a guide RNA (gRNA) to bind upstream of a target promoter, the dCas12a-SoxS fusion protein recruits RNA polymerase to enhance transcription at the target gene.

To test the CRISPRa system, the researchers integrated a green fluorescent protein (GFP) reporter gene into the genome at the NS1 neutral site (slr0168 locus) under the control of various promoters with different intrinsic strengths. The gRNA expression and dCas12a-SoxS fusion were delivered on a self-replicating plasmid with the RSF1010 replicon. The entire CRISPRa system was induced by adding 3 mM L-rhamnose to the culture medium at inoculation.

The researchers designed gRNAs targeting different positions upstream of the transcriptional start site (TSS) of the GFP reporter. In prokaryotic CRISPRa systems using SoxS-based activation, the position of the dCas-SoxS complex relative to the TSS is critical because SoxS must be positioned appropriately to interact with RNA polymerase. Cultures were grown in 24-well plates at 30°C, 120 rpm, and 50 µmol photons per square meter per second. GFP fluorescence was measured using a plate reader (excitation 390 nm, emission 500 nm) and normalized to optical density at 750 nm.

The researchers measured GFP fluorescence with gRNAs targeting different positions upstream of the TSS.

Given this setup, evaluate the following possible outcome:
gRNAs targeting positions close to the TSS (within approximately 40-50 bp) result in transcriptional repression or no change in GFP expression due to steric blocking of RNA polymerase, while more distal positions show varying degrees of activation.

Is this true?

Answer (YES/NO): YES